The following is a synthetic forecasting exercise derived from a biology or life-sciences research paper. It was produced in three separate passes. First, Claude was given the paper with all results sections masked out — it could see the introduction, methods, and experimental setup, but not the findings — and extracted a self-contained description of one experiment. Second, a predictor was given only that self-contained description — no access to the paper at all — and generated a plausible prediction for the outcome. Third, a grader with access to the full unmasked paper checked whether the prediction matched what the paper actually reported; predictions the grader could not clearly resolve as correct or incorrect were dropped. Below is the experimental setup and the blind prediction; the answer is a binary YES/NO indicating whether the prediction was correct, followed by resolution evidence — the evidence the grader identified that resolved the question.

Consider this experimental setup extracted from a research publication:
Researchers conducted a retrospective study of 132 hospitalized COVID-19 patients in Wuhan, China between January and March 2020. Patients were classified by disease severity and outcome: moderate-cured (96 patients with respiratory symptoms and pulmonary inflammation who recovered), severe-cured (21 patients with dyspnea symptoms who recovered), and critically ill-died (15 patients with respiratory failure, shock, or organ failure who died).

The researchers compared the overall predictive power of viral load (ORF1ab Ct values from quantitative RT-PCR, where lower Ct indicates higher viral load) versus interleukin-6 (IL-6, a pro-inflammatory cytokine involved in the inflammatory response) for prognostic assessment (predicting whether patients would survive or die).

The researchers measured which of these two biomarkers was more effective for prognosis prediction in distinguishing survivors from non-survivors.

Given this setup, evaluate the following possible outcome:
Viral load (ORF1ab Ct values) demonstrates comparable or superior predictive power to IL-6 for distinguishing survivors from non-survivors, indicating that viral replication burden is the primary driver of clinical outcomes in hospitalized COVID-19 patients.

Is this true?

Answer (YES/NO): NO